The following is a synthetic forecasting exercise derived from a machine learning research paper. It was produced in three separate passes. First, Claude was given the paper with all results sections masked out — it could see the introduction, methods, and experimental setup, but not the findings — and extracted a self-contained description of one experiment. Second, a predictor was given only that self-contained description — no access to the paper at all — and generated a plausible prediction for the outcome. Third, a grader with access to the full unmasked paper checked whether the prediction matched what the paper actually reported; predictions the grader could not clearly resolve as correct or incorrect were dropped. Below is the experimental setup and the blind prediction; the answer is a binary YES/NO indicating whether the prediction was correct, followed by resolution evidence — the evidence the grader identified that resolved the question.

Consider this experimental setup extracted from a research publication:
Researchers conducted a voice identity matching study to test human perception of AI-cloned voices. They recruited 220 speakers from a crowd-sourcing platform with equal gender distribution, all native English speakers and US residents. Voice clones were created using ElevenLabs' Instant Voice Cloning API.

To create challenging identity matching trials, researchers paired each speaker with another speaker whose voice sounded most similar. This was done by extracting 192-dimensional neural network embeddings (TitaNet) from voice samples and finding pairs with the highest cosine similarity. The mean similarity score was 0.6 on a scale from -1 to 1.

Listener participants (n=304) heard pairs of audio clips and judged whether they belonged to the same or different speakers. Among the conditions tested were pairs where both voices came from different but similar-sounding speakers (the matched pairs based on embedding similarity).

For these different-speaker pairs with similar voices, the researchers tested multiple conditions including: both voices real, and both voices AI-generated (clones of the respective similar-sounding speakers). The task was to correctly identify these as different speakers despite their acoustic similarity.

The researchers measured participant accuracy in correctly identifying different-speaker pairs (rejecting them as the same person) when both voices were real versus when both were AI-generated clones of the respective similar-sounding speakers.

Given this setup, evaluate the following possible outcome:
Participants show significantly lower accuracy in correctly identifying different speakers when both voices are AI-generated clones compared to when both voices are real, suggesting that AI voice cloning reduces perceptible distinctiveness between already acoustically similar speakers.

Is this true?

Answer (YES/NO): NO